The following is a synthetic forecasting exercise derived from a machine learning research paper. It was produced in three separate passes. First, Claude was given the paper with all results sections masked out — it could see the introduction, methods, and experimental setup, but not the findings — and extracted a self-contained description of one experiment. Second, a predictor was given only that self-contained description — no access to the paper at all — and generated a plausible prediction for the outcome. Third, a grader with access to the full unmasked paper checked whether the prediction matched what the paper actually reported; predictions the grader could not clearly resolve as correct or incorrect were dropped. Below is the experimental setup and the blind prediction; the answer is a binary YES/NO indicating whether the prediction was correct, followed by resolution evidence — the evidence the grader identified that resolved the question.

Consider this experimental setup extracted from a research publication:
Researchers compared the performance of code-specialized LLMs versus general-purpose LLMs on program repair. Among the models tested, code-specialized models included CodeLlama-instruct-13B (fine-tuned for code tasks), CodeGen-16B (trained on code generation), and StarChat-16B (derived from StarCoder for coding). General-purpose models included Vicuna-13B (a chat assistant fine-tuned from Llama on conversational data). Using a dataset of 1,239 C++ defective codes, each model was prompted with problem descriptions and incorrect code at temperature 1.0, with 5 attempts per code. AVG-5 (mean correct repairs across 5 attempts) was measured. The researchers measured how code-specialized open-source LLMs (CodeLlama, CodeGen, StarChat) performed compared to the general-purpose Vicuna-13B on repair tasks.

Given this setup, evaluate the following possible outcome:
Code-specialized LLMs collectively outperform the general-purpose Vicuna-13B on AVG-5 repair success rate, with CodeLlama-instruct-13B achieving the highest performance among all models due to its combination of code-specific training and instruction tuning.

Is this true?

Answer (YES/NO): NO